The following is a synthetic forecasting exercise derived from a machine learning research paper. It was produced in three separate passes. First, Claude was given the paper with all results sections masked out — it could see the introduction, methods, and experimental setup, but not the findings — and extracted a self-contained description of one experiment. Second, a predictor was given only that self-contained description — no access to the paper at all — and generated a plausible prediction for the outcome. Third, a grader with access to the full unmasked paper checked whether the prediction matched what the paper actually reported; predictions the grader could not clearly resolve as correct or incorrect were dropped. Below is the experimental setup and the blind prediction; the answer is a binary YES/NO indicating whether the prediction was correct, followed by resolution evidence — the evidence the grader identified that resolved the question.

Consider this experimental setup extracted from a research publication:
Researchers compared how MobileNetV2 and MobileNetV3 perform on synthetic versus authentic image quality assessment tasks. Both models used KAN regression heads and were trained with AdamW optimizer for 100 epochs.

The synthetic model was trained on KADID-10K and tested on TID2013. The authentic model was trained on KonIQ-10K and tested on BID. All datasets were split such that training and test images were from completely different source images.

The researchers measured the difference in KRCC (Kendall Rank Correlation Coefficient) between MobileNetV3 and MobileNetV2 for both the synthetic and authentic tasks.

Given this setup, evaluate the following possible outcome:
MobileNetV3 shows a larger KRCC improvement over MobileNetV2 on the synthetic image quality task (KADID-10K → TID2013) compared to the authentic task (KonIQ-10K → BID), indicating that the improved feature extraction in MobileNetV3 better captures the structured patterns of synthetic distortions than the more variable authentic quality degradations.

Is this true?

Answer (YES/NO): NO